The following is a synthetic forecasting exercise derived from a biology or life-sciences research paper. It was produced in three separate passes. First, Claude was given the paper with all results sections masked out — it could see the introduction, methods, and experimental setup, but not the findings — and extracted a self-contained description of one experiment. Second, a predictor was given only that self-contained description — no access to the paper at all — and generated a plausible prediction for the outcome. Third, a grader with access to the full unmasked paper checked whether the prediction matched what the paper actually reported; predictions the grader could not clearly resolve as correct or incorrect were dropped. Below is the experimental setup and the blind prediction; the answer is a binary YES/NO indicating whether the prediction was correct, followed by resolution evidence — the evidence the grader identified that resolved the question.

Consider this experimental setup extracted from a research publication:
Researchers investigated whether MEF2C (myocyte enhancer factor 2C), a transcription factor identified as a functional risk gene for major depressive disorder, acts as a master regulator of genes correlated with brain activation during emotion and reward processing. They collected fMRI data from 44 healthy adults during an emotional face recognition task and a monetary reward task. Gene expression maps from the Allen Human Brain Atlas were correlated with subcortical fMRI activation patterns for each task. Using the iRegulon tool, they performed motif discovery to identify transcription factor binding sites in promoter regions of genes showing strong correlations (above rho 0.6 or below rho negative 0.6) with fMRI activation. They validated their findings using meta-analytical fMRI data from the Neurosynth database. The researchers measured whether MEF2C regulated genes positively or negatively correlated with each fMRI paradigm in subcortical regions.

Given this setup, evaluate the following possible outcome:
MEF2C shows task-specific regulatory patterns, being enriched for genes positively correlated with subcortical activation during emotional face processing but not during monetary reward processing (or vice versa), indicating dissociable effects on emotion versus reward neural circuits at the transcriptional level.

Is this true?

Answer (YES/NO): NO